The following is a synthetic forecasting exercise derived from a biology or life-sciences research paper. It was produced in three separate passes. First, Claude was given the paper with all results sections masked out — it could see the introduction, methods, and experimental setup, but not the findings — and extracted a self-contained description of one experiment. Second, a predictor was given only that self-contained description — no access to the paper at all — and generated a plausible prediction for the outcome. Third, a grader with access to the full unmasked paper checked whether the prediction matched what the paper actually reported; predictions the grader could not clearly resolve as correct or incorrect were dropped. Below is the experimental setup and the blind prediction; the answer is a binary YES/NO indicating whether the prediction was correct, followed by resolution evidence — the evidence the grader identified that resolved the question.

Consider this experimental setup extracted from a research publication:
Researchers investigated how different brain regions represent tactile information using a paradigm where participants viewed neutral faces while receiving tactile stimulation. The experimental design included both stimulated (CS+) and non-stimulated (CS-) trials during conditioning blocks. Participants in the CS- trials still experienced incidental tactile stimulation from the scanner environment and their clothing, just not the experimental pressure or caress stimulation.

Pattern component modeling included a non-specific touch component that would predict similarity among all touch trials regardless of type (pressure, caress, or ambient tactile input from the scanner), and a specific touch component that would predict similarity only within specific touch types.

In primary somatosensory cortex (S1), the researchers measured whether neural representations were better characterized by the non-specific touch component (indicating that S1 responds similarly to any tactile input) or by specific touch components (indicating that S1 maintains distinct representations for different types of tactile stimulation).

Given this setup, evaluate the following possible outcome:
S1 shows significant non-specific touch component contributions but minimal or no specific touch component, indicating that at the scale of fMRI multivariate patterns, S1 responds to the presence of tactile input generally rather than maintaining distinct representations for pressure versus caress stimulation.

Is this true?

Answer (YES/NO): NO